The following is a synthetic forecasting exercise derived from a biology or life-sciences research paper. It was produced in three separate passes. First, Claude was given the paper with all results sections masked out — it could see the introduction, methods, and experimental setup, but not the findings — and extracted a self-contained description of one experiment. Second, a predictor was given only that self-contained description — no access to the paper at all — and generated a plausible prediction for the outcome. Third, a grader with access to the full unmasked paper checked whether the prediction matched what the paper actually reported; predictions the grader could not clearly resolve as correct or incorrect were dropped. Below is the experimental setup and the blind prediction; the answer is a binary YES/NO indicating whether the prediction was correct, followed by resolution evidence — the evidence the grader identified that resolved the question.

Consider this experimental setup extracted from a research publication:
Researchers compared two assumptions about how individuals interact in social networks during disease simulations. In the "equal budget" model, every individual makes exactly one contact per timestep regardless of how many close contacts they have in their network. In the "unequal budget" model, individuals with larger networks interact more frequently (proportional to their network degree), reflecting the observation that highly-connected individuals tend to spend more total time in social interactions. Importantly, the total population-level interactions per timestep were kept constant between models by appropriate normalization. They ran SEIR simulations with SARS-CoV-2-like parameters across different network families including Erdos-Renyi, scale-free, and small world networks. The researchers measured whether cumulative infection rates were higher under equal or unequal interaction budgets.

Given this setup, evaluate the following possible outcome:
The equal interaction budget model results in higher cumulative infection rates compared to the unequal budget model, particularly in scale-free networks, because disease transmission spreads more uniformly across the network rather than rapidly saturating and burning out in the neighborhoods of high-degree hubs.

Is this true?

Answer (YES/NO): NO